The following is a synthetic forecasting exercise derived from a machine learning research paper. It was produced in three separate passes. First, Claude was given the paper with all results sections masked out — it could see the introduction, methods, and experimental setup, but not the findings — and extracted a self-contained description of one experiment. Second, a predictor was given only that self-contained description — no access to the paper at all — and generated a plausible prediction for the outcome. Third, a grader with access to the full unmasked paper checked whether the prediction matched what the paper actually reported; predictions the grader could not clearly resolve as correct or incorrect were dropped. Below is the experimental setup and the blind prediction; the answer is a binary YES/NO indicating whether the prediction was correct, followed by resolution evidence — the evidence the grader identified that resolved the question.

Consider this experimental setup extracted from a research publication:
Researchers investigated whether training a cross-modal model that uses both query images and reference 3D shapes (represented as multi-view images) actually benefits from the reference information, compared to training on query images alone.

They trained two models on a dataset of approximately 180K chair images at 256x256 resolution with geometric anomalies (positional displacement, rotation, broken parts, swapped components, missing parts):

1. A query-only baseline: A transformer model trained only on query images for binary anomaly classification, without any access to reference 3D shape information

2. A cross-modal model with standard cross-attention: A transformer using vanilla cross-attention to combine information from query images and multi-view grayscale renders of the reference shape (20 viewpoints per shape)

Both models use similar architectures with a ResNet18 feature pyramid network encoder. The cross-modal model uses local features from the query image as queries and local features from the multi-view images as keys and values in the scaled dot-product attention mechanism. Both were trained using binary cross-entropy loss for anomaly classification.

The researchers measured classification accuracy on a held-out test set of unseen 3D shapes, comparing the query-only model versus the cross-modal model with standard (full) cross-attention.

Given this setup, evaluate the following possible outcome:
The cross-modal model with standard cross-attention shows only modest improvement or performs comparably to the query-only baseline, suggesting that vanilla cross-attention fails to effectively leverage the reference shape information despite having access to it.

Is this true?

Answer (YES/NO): YES